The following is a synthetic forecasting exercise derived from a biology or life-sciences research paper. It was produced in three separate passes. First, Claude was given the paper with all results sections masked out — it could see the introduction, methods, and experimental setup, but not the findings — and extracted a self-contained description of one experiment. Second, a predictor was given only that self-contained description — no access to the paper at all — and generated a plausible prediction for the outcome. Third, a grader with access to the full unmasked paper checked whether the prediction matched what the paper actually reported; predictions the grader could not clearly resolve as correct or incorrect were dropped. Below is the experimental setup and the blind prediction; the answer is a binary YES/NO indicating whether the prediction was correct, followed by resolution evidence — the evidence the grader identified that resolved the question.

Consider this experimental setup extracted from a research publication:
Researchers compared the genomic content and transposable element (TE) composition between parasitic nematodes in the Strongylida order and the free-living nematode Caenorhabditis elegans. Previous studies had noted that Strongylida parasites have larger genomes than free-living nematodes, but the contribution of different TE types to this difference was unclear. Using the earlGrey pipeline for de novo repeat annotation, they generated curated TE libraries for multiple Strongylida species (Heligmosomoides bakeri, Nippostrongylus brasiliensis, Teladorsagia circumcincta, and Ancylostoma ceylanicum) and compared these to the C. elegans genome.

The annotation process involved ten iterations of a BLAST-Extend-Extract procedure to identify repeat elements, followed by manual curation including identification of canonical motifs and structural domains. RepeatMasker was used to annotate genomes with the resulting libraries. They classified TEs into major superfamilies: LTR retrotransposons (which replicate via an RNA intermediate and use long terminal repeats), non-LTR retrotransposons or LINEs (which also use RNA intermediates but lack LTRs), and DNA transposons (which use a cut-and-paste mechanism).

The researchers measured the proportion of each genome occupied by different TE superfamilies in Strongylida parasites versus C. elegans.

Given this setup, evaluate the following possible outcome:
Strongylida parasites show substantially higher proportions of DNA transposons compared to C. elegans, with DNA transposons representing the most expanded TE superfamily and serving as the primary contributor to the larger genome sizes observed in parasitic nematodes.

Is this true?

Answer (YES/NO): NO